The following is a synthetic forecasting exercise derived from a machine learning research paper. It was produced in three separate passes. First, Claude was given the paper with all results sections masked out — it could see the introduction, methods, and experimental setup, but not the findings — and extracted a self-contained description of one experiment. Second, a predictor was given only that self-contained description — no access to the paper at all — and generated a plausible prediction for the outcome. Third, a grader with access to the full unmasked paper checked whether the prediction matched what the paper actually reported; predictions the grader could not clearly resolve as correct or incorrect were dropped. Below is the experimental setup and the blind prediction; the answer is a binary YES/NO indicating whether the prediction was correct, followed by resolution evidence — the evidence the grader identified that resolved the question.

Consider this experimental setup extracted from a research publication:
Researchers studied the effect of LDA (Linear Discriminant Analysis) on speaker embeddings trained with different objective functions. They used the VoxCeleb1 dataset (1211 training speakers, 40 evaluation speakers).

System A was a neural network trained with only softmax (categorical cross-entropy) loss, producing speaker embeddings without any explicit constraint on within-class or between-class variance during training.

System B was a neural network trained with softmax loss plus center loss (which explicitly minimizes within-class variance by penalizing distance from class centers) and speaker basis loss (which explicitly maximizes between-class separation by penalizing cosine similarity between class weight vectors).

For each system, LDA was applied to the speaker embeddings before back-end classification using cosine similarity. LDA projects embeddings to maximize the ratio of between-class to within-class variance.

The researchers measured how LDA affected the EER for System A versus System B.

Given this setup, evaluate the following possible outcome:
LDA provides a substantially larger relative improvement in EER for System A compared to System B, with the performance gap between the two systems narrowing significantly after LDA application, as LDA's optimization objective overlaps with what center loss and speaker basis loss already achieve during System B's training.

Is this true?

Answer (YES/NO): YES